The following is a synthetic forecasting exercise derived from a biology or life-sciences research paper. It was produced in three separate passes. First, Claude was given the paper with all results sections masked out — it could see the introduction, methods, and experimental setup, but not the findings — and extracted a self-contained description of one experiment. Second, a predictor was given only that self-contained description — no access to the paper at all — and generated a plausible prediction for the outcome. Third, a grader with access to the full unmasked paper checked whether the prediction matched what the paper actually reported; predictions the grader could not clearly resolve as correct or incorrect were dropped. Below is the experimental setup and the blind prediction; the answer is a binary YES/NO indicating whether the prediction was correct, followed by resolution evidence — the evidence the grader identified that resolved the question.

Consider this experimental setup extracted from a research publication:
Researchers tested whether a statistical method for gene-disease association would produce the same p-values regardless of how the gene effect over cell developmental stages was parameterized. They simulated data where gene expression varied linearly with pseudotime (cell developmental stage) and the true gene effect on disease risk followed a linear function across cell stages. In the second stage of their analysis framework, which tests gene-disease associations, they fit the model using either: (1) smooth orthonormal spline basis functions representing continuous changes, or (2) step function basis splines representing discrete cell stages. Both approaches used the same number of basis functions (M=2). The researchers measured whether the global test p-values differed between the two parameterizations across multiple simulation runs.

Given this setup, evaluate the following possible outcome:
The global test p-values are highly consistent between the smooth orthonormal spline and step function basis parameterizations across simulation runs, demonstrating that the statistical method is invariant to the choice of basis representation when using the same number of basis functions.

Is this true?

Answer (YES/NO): YES